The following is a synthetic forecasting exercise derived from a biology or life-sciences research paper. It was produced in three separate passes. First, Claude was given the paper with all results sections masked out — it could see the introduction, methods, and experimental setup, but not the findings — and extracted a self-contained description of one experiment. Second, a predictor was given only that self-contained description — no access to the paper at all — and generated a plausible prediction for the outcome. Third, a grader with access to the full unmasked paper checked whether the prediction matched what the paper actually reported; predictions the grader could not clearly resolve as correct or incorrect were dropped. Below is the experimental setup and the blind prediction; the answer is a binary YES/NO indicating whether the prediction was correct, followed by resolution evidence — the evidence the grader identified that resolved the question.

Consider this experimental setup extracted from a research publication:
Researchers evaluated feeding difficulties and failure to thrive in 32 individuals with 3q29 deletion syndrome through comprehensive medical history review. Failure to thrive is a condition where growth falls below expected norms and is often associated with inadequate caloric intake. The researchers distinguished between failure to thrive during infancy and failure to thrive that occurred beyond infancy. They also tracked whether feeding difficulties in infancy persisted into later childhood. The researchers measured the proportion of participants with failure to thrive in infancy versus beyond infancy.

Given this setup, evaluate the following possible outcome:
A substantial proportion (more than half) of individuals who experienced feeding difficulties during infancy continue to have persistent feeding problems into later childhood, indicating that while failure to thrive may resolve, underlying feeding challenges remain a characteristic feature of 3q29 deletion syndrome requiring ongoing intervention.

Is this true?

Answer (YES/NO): NO